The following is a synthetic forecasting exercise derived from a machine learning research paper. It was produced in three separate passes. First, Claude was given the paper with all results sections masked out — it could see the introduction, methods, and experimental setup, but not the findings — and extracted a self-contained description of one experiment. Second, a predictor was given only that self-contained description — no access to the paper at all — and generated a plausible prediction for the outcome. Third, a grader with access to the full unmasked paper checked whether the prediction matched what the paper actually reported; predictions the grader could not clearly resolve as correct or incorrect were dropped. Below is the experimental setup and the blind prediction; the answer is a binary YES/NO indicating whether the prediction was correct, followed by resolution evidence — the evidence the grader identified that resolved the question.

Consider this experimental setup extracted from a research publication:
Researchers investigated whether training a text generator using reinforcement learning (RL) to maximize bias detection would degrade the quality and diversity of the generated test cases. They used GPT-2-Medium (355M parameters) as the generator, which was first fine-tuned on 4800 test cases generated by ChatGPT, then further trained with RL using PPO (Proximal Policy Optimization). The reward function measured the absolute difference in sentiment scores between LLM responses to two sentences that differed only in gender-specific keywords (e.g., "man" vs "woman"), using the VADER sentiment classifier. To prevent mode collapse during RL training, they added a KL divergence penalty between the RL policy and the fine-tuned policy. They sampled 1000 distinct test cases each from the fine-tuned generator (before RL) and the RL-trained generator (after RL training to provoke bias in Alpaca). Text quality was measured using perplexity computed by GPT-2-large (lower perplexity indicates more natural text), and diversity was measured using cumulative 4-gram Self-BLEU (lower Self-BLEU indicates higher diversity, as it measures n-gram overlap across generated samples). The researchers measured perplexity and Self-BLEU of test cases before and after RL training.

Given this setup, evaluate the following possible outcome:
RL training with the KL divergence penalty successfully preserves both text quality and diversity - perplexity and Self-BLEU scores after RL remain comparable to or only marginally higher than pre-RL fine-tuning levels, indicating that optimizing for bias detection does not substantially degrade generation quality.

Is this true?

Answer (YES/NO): YES